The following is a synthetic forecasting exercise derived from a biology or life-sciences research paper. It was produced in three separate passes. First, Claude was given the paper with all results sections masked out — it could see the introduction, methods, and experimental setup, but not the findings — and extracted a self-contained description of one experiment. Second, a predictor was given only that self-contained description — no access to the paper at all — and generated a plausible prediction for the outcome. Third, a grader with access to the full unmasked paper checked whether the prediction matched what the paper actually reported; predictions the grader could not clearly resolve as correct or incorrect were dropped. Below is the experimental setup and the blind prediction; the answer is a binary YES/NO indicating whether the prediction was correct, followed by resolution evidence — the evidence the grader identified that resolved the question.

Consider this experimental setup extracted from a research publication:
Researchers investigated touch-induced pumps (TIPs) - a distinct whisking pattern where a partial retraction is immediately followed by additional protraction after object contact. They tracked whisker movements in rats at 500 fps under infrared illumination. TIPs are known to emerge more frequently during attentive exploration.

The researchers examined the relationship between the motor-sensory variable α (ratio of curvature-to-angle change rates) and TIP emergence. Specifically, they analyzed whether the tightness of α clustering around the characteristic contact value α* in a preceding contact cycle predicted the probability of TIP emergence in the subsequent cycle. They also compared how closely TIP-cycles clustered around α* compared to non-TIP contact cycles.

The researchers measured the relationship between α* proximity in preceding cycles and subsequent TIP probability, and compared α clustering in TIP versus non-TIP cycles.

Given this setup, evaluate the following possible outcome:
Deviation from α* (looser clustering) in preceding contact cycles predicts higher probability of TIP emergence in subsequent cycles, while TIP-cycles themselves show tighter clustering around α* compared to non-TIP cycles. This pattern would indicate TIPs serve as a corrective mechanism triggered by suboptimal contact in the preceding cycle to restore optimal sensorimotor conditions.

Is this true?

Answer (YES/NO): NO